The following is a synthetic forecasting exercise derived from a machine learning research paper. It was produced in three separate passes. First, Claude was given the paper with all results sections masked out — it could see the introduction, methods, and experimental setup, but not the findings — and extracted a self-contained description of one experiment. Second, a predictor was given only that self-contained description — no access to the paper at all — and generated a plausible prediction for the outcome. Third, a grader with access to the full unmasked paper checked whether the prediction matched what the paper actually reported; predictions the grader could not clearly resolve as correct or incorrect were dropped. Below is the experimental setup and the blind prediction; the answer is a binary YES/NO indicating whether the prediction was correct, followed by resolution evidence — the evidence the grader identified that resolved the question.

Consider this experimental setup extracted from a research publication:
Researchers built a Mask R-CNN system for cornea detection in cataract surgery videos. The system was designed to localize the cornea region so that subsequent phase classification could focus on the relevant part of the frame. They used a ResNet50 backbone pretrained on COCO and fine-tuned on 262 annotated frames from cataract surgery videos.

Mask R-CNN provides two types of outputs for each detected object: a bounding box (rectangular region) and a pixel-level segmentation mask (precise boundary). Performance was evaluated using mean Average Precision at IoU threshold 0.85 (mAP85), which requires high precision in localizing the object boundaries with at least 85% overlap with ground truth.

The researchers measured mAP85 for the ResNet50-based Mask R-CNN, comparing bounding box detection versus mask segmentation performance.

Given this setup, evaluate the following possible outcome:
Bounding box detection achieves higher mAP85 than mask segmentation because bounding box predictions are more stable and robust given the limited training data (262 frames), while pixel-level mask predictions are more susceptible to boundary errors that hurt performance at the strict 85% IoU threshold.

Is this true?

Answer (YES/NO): NO